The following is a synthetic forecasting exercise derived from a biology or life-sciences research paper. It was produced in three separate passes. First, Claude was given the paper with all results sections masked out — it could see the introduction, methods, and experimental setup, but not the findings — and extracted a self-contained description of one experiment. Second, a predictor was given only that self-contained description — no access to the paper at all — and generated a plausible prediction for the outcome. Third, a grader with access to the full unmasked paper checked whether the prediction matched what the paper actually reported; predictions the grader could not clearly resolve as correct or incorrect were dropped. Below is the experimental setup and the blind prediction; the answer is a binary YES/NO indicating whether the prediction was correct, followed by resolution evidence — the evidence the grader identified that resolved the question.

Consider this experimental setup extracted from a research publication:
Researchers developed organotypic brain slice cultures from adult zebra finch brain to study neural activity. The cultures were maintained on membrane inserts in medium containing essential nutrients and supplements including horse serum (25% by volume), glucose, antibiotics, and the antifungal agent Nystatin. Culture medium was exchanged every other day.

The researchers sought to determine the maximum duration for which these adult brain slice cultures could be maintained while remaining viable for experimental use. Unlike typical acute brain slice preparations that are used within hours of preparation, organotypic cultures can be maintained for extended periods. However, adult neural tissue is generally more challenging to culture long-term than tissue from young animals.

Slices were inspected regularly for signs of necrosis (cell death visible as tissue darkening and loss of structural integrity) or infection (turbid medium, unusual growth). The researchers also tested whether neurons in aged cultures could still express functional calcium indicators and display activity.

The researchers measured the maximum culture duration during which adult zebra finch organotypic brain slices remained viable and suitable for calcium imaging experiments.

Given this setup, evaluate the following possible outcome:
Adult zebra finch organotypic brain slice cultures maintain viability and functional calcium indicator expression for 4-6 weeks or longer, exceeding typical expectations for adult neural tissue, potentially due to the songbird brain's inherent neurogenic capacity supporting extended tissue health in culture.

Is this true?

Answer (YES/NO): YES